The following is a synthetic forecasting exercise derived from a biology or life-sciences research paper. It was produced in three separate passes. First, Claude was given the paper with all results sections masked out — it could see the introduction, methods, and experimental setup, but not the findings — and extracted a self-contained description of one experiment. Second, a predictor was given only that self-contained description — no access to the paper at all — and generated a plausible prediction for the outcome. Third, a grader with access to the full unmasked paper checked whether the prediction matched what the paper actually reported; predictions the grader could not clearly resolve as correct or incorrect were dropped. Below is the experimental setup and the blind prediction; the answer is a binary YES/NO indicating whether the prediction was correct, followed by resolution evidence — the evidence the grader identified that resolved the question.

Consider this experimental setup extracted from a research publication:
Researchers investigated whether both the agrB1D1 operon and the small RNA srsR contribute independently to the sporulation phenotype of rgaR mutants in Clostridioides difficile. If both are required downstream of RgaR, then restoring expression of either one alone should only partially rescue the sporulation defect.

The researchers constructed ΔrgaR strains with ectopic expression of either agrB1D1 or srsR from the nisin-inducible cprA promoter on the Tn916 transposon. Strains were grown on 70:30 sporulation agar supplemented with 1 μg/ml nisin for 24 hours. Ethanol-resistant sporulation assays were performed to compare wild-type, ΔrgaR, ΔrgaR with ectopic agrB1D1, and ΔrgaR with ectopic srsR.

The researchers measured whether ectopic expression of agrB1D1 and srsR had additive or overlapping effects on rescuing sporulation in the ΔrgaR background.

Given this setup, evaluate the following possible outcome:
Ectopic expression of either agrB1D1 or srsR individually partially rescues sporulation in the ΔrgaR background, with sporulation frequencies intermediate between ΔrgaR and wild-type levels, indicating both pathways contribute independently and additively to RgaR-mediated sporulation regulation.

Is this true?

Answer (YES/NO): NO